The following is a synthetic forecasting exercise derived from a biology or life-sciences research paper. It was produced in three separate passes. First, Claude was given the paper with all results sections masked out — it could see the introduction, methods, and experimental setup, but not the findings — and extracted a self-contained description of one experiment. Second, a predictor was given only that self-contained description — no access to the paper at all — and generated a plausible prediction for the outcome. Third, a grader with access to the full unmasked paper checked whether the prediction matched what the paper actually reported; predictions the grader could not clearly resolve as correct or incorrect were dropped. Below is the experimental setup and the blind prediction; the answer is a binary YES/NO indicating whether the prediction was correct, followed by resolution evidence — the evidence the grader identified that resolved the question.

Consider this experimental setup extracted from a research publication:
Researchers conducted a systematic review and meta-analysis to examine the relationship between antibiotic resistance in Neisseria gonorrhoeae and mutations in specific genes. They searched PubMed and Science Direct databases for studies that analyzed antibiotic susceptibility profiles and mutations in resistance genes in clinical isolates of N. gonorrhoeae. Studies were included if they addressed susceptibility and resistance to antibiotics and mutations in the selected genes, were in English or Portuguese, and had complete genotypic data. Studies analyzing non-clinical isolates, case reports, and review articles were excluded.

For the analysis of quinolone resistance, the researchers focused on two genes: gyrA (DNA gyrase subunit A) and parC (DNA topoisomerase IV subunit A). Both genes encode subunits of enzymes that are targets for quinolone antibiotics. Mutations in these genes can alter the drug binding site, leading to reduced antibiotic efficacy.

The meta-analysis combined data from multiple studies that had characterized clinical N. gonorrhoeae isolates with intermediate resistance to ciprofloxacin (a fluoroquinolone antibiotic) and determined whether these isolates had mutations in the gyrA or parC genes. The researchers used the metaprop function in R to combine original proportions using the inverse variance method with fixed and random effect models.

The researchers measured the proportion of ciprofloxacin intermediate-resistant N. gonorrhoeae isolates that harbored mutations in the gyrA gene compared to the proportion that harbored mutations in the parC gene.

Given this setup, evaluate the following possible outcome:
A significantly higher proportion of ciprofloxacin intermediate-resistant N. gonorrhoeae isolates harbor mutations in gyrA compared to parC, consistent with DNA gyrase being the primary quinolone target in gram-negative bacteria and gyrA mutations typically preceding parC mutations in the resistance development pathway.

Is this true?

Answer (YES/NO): YES